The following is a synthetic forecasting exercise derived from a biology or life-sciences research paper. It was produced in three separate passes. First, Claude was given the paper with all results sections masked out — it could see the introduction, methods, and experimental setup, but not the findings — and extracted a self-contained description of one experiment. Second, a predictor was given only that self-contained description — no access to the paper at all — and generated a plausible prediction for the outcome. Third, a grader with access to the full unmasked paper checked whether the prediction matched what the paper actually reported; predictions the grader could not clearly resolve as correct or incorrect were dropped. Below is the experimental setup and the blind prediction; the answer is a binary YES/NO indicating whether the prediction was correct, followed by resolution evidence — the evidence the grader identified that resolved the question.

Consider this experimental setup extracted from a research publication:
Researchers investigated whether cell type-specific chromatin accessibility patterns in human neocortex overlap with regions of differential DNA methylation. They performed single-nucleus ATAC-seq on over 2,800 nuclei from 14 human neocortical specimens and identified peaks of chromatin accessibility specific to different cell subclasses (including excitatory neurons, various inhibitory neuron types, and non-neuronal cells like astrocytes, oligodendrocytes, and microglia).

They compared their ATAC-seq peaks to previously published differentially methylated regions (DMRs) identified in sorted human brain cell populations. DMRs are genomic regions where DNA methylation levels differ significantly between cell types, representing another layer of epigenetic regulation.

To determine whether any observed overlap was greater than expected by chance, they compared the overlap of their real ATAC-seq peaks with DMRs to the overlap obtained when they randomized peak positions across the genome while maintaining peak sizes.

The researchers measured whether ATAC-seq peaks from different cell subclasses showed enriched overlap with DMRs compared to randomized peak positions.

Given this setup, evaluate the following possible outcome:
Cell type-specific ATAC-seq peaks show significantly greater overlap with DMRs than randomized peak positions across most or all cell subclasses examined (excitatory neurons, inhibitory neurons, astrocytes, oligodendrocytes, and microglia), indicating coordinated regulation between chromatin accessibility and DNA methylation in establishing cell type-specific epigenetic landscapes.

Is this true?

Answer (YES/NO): YES